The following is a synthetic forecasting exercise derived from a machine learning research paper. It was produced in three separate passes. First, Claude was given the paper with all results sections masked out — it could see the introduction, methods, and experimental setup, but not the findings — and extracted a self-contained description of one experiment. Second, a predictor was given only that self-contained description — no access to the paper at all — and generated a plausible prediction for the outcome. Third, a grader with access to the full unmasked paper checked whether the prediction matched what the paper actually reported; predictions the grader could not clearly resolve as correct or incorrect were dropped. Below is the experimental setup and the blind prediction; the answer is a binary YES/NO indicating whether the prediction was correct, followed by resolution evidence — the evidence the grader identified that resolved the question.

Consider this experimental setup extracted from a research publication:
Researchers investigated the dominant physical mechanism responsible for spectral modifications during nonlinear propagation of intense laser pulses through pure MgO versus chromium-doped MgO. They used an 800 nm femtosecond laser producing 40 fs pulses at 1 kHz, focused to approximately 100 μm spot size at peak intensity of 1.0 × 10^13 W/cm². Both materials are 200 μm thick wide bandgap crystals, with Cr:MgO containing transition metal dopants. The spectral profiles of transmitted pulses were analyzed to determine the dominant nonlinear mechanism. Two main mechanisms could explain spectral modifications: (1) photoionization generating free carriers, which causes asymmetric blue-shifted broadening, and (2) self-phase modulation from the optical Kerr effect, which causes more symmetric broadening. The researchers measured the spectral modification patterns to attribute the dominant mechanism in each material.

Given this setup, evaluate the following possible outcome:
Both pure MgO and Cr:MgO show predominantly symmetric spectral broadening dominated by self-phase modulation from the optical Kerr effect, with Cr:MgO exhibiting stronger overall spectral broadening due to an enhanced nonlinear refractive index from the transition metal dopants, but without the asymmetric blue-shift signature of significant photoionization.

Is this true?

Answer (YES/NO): NO